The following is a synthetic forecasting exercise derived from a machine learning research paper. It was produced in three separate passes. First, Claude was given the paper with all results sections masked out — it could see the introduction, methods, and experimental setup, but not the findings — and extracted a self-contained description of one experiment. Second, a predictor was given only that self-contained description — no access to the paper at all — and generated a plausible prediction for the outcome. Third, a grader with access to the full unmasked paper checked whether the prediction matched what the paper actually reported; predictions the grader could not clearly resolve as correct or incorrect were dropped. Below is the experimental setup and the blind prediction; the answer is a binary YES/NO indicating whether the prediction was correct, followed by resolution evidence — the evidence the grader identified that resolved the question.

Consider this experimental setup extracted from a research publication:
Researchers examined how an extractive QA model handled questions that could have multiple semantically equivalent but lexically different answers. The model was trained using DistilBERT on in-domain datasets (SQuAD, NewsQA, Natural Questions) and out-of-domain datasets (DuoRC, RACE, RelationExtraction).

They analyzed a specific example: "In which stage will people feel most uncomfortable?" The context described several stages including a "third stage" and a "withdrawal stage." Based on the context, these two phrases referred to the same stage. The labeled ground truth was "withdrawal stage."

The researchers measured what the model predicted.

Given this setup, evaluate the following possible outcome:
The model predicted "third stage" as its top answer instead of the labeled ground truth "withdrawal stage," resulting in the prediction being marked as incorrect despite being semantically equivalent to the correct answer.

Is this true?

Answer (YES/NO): YES